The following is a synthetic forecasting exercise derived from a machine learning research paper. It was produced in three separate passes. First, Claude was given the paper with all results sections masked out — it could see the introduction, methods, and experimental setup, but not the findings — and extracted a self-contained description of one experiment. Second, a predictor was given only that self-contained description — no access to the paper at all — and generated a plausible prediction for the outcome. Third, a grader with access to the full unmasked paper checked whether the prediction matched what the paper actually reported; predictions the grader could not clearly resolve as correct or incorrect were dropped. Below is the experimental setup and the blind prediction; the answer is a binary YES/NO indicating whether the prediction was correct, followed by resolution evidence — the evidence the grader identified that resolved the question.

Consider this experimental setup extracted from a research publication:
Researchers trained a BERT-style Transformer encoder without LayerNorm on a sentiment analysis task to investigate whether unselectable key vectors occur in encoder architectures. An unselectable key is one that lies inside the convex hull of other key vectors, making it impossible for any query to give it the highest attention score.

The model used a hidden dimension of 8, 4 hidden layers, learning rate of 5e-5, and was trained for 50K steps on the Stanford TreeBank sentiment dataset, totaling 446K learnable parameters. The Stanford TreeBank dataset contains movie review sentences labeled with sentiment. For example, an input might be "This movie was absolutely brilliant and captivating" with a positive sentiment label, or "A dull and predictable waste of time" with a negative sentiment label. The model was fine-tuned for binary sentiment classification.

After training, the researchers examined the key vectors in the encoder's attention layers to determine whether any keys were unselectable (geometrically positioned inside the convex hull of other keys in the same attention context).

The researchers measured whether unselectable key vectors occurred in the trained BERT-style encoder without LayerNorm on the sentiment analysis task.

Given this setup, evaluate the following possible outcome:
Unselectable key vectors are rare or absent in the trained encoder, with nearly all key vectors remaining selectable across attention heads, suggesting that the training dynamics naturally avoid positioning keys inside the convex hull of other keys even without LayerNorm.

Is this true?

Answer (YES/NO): NO